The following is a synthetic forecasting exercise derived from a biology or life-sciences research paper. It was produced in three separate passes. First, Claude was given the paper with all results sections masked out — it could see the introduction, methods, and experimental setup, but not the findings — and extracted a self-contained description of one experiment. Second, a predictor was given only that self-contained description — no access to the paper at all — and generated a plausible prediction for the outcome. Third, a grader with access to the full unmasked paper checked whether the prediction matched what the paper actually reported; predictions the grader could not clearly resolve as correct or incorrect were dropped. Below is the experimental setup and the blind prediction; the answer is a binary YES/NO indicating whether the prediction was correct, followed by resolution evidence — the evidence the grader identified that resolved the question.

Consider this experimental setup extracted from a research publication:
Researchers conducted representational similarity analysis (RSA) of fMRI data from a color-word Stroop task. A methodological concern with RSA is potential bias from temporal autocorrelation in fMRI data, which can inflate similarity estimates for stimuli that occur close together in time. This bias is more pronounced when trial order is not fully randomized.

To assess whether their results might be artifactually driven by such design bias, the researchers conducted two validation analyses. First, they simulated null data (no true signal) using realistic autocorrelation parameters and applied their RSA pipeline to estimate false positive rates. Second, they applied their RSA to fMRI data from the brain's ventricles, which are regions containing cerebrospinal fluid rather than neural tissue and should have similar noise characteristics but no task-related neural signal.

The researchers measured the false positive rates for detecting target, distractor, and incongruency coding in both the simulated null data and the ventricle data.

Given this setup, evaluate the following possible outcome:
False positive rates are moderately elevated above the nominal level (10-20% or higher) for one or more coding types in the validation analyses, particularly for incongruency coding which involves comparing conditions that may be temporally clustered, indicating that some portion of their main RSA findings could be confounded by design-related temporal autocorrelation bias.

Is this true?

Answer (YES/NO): NO